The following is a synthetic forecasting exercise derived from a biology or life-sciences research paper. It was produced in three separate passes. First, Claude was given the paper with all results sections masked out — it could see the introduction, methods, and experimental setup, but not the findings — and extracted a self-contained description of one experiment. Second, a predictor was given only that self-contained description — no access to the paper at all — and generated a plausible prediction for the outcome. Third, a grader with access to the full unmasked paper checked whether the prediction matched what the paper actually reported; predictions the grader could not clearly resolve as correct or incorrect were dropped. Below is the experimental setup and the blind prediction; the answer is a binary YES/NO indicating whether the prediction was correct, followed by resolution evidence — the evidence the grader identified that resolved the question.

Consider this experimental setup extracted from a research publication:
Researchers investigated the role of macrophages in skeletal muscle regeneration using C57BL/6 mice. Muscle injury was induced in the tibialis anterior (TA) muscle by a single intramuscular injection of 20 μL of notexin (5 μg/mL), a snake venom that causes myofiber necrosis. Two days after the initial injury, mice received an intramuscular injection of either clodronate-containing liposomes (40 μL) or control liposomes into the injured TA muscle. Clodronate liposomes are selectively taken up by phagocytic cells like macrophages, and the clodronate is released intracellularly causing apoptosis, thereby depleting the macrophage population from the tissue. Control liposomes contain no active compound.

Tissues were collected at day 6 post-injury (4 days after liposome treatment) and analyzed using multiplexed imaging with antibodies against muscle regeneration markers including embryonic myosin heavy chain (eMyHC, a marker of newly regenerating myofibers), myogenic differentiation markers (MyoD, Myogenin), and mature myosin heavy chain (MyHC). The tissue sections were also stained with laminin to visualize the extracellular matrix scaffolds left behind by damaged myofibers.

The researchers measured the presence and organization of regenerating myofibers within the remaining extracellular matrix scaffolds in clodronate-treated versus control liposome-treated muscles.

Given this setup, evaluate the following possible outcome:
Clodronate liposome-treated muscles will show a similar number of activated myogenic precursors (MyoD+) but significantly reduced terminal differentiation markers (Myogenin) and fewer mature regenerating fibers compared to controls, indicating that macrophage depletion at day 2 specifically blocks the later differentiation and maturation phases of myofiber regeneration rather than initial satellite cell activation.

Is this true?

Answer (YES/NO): NO